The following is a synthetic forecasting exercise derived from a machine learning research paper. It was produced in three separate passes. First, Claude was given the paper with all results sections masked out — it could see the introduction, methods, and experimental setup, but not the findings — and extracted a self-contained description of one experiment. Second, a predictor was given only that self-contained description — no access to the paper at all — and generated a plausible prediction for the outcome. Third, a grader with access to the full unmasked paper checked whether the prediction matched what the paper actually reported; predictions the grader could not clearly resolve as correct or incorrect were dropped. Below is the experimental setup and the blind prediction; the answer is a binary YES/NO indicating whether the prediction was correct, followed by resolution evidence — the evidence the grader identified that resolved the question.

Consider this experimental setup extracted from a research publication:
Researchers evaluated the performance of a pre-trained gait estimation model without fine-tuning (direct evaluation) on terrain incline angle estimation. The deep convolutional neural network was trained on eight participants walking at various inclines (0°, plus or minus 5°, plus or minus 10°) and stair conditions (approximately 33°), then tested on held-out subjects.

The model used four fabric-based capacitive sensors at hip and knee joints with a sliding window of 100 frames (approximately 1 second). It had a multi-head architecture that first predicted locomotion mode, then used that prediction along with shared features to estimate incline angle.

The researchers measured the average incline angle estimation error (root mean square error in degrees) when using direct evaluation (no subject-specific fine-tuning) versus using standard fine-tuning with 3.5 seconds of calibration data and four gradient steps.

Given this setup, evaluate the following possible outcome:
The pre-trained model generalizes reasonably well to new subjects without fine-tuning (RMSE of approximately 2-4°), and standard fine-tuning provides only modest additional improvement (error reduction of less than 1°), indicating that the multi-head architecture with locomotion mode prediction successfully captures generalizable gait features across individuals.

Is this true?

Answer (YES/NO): NO